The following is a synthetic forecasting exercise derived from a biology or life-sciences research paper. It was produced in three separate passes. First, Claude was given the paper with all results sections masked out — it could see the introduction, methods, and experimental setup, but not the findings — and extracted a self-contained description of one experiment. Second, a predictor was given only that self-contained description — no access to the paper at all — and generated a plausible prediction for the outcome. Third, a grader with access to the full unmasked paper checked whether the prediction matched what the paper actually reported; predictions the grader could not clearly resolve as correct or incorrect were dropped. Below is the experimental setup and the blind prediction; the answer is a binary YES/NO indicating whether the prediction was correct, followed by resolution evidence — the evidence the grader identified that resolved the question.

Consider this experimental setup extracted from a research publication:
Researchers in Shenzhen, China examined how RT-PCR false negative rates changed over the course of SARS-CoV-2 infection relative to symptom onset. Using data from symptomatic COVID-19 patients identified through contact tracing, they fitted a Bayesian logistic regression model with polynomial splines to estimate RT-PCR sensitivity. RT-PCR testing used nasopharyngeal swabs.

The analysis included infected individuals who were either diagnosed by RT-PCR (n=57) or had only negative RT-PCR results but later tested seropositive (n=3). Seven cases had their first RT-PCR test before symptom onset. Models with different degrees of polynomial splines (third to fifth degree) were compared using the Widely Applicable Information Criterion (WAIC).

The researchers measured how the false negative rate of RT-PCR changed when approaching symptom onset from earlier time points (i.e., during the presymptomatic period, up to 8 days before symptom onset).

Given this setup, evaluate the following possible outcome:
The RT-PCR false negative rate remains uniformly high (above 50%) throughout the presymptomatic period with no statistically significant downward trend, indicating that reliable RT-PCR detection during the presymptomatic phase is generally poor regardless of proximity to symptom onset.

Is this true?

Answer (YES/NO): NO